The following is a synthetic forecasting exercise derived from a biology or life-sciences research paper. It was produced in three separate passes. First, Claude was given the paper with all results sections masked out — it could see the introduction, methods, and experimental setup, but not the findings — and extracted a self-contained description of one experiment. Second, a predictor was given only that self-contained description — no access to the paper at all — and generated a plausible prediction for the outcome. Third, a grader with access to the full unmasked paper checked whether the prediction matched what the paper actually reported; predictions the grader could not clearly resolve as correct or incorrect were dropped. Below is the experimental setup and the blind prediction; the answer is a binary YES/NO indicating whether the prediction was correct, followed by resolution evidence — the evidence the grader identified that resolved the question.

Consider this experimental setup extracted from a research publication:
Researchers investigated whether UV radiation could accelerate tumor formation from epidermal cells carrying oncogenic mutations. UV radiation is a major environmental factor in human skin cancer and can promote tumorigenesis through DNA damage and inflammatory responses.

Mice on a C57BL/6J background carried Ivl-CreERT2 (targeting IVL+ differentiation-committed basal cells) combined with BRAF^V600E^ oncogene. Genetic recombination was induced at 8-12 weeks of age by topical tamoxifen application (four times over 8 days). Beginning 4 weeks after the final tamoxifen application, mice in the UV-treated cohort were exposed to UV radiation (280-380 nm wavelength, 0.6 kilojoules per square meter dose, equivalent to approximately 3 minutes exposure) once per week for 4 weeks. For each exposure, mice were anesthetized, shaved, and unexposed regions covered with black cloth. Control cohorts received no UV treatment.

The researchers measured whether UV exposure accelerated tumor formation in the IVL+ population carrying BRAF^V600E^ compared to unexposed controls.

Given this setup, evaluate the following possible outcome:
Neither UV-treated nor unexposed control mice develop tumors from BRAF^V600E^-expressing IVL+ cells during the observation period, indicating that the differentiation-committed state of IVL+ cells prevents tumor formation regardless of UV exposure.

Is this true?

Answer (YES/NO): NO